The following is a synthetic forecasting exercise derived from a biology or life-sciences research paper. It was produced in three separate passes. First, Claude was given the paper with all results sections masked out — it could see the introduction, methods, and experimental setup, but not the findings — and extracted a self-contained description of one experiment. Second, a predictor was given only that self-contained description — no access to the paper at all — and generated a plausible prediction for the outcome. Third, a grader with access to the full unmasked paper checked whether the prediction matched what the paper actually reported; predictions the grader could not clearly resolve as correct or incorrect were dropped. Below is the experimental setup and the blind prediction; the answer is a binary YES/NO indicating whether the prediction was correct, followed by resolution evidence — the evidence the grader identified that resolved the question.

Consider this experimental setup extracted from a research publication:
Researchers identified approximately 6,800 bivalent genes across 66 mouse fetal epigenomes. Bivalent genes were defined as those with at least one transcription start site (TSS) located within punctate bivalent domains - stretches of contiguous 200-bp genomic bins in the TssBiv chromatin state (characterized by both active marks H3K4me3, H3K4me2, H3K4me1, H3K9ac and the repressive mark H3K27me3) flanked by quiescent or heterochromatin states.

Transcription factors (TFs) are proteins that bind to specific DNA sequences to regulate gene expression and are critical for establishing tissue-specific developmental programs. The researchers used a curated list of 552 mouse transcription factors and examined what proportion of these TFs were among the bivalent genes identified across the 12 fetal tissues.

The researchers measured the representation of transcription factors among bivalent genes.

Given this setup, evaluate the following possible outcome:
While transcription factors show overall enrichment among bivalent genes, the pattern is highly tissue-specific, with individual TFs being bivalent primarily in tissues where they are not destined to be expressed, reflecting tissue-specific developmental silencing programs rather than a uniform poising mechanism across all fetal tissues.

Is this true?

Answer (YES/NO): YES